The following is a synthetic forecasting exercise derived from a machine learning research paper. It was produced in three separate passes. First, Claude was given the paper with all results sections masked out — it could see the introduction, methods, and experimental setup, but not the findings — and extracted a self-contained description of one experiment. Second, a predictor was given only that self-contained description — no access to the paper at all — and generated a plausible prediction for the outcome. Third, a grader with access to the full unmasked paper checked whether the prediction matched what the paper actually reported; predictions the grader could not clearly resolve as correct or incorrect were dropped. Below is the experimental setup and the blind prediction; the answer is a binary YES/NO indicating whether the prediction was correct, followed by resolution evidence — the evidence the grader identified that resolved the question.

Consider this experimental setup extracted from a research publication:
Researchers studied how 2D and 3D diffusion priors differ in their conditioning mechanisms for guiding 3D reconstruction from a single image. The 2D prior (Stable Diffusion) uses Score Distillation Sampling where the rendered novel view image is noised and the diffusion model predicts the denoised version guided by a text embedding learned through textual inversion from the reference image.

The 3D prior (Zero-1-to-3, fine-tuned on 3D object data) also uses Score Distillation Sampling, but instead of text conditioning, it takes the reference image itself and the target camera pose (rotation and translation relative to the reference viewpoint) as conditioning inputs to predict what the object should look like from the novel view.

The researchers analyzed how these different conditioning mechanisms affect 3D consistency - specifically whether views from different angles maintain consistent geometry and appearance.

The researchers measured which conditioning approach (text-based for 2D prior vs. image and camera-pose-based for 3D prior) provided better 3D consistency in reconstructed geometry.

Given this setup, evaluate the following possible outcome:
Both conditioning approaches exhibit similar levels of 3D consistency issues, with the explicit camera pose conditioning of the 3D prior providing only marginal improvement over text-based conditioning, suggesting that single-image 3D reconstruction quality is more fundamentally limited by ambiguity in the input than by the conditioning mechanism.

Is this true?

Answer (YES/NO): NO